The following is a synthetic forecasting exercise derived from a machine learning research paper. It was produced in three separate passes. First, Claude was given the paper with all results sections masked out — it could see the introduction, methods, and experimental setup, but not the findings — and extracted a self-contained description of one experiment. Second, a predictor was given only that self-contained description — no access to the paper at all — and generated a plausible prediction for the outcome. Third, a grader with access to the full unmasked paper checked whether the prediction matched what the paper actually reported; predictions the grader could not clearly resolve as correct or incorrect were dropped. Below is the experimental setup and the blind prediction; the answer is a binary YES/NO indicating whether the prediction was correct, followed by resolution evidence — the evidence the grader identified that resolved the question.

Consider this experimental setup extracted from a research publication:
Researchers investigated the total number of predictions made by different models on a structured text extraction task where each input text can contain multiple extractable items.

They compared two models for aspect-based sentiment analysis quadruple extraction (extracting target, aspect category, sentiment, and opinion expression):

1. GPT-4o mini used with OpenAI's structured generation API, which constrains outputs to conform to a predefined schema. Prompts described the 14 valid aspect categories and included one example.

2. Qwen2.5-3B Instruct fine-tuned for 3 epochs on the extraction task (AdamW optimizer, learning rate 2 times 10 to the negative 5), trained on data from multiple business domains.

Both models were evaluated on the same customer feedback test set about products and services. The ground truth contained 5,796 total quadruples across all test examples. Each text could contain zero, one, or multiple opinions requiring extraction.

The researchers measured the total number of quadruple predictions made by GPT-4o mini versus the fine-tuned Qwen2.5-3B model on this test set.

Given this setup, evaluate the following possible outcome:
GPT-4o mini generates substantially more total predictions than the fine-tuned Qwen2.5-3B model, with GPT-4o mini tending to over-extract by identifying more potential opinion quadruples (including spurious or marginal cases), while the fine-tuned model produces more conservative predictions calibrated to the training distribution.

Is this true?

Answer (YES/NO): NO